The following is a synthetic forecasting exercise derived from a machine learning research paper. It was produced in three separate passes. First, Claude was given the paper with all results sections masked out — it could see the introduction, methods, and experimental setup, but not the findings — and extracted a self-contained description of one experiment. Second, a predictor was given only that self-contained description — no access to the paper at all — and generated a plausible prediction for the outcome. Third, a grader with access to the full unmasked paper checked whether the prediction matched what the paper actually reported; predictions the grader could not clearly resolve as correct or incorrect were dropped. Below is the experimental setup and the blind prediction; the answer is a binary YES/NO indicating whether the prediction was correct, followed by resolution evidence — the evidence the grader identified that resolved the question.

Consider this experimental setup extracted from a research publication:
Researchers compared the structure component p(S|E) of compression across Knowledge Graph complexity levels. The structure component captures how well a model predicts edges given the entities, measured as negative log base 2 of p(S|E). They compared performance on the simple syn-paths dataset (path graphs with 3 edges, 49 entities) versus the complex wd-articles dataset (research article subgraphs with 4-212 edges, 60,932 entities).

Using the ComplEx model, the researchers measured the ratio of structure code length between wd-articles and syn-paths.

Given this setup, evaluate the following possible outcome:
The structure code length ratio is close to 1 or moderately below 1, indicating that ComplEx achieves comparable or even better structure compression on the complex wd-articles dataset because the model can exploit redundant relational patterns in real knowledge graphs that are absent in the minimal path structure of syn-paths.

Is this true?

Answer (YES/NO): NO